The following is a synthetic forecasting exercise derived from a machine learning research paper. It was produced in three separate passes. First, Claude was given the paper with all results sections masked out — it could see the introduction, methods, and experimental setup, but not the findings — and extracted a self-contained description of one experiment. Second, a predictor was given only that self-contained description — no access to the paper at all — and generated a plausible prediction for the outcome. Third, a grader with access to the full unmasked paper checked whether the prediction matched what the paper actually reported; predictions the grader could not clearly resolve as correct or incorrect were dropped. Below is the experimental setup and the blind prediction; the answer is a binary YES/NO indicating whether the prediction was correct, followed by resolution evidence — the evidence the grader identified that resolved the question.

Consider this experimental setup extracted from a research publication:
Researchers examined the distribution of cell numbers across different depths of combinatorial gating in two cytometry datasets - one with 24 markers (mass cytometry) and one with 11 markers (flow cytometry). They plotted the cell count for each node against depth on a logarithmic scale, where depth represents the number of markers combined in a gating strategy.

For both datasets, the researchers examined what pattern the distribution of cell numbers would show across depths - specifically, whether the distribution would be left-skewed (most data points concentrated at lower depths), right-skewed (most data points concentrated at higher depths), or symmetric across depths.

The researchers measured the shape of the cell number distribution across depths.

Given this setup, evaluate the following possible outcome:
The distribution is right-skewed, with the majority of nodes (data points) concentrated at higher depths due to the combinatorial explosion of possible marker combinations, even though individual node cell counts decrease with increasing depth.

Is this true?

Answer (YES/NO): NO